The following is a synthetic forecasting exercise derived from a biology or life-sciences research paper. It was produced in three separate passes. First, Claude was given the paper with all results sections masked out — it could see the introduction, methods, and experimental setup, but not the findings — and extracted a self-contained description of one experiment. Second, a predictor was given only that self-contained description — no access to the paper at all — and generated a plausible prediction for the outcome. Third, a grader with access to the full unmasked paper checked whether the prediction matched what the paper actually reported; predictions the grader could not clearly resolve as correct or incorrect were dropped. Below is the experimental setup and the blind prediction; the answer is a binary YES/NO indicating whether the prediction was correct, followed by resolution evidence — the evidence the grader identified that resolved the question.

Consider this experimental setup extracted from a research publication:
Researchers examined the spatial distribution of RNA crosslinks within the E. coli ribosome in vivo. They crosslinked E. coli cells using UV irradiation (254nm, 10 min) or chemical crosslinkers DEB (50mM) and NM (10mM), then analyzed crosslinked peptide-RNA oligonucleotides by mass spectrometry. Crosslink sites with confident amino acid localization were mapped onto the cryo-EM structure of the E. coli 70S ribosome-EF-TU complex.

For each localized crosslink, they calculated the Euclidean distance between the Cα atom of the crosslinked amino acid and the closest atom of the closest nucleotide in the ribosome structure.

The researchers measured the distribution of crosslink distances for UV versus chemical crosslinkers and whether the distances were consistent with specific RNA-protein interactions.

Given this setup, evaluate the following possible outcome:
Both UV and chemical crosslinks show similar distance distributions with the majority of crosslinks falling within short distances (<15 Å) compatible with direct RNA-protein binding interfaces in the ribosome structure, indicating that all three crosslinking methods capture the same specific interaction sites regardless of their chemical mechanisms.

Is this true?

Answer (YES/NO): NO